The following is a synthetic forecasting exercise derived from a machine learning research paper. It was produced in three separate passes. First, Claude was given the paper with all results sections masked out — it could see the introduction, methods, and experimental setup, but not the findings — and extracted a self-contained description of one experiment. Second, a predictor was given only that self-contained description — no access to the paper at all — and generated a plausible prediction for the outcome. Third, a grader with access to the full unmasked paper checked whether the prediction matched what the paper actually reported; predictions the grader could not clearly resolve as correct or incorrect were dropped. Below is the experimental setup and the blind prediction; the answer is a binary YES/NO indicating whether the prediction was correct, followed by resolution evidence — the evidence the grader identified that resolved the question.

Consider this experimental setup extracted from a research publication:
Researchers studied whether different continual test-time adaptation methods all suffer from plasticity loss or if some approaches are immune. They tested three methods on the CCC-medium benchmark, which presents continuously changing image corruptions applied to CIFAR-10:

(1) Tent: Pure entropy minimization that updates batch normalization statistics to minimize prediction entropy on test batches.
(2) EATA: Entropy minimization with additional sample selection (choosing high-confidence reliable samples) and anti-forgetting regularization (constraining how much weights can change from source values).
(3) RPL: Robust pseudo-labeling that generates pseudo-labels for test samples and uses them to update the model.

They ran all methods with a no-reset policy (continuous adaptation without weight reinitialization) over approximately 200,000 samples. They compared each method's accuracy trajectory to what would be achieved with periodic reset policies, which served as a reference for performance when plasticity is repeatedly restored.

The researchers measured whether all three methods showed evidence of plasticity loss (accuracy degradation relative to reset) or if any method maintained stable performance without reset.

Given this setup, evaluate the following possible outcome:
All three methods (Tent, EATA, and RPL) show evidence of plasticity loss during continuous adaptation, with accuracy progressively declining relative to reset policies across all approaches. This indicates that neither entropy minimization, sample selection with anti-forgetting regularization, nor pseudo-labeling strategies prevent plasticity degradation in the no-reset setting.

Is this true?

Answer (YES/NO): YES